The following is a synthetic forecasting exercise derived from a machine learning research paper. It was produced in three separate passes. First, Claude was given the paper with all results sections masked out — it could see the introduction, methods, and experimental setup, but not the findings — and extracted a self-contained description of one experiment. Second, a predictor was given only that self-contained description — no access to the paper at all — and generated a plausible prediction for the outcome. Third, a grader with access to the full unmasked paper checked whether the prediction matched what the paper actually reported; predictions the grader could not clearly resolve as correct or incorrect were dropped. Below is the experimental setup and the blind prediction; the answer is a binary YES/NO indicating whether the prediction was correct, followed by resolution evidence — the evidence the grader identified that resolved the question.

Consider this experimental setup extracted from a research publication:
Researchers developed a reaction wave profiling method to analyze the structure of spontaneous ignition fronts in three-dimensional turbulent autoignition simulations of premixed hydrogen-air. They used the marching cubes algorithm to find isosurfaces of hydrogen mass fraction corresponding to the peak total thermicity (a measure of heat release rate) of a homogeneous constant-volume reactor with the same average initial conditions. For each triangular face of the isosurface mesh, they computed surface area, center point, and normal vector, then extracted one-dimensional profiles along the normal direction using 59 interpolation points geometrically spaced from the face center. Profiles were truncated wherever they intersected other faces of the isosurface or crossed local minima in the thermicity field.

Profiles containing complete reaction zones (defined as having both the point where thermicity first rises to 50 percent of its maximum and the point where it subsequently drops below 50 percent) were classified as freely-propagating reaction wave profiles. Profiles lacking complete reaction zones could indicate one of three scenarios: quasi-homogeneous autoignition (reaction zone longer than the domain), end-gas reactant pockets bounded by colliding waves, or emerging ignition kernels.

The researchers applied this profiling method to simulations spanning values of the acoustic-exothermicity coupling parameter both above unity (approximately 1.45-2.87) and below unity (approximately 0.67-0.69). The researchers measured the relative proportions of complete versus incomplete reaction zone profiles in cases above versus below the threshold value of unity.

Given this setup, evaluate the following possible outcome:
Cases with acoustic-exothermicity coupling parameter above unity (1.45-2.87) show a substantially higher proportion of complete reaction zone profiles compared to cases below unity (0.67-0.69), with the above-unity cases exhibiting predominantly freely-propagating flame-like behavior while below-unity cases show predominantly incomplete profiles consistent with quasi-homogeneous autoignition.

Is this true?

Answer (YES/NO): NO